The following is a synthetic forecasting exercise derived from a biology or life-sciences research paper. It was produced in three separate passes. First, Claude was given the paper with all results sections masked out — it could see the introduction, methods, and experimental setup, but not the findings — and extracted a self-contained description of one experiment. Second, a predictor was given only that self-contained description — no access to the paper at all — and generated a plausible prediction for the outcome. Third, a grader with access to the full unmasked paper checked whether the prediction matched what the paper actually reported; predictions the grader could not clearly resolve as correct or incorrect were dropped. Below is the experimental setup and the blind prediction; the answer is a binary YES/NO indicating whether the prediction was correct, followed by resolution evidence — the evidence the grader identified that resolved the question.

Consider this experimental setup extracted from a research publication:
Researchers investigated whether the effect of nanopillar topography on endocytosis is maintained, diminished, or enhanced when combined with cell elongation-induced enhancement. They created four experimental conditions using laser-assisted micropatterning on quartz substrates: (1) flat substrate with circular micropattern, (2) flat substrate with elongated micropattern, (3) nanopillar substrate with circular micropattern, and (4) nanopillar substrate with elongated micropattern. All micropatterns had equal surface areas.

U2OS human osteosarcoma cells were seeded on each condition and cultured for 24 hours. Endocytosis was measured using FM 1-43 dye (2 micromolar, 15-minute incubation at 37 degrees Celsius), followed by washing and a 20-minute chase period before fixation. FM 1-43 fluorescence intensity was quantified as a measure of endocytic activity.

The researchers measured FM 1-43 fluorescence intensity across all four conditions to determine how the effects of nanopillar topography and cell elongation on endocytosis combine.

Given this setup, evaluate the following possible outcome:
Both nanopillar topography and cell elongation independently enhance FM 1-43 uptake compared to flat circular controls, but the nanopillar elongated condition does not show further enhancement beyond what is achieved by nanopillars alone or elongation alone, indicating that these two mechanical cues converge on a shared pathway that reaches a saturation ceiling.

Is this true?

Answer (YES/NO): NO